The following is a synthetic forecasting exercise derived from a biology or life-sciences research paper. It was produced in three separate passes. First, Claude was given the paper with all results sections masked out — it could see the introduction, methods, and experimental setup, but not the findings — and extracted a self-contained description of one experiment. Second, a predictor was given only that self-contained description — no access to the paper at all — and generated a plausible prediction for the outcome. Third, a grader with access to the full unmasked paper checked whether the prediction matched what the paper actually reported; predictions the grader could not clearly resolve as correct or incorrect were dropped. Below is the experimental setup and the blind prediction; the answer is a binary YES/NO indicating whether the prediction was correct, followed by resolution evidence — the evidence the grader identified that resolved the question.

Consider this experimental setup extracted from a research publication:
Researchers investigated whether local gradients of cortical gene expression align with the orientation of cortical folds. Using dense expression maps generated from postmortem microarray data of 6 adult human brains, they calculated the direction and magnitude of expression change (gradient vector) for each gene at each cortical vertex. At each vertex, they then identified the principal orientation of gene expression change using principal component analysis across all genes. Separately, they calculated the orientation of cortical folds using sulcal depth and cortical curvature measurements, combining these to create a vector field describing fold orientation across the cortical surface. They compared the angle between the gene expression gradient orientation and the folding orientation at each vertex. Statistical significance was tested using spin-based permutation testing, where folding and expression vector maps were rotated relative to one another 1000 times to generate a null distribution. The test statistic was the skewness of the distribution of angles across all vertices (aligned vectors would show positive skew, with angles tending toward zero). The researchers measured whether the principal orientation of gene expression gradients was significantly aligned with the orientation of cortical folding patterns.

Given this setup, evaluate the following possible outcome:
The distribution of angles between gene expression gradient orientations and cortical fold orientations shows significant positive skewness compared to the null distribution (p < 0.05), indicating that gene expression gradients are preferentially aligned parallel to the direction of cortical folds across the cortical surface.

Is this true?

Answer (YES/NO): NO